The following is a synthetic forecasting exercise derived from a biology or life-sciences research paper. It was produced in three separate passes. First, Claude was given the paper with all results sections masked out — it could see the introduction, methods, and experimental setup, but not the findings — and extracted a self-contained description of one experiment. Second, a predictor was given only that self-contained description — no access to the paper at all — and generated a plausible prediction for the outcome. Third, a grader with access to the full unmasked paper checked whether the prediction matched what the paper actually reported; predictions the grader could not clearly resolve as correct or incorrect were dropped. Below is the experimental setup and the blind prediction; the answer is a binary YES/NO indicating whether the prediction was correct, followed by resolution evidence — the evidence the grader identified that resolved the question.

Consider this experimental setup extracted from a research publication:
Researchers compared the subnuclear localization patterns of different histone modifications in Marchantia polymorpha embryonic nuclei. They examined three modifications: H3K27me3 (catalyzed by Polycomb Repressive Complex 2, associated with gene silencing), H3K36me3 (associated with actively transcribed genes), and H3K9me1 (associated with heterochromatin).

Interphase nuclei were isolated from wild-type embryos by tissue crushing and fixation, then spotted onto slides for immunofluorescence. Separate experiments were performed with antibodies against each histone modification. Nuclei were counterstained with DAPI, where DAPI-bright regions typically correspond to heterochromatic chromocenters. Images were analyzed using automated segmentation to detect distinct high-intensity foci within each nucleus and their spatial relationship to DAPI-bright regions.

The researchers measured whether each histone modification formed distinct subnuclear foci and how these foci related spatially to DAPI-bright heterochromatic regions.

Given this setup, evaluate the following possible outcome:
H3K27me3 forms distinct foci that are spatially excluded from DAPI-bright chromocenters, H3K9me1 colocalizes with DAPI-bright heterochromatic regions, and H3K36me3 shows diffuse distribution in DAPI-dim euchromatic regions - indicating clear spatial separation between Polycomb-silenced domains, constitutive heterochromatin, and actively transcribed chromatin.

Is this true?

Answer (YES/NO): NO